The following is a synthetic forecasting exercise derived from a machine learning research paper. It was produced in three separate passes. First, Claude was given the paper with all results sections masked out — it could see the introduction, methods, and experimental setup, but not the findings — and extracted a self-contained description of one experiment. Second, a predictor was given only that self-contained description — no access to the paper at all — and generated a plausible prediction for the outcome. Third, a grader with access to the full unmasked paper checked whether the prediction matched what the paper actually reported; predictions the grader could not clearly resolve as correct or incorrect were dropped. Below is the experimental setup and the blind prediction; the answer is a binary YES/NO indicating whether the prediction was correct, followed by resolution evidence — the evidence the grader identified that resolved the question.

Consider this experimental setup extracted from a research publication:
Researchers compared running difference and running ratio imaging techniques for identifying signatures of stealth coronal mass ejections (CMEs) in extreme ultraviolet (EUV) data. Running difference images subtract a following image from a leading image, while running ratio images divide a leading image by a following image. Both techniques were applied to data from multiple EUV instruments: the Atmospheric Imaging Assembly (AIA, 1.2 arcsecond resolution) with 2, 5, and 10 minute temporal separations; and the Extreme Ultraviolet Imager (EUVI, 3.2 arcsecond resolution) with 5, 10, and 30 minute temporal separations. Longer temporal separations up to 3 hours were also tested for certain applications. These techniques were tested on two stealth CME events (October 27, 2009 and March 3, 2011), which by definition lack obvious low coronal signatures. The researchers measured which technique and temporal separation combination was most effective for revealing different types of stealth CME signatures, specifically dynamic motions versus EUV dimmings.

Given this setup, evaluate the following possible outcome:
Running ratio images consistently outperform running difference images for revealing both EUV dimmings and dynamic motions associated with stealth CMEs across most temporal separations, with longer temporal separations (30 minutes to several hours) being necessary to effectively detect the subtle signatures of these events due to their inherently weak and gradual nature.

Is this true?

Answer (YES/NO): NO